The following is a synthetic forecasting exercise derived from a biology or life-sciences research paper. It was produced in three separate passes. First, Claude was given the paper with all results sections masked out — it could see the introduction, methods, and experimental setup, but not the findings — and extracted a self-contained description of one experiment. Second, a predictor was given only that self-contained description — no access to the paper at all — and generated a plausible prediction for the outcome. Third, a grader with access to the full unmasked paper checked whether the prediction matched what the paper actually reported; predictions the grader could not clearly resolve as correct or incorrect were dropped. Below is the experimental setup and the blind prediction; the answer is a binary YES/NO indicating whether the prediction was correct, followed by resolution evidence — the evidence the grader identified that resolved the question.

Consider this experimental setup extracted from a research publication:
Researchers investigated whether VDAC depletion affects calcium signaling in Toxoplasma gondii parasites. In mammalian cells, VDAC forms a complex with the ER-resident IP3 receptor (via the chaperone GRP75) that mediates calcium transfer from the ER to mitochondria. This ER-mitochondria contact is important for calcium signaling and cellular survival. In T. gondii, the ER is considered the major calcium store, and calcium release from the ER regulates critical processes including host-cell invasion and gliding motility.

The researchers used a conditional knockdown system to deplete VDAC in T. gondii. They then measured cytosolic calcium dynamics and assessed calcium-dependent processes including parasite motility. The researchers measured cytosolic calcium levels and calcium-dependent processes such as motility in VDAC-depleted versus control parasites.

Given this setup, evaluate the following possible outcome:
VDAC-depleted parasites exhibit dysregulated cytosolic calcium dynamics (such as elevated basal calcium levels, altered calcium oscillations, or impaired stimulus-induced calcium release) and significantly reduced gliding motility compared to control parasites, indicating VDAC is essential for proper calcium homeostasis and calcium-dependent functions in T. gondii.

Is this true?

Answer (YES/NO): NO